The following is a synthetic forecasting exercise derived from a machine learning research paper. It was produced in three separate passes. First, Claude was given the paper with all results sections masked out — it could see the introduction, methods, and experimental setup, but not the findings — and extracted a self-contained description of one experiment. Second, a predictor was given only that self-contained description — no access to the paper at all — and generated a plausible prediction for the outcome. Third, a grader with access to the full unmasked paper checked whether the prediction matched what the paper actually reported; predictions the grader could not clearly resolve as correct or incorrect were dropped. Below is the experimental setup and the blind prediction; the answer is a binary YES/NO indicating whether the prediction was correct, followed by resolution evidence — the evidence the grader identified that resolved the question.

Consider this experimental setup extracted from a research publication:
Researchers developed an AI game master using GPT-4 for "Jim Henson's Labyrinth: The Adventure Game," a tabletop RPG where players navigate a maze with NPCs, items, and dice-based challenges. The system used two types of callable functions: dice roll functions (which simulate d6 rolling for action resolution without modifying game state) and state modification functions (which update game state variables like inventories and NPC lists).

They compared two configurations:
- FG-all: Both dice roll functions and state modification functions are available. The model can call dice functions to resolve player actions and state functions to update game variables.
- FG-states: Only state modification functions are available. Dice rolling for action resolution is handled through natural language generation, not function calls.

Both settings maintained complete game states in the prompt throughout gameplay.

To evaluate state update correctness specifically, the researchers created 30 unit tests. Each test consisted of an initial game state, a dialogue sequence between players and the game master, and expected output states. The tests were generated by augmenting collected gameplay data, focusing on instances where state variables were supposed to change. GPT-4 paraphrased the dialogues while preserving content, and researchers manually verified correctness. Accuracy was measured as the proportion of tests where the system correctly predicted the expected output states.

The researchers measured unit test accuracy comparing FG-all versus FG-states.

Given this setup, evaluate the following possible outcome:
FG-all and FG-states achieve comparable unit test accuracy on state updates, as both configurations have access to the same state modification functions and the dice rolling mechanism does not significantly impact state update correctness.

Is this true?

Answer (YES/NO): NO